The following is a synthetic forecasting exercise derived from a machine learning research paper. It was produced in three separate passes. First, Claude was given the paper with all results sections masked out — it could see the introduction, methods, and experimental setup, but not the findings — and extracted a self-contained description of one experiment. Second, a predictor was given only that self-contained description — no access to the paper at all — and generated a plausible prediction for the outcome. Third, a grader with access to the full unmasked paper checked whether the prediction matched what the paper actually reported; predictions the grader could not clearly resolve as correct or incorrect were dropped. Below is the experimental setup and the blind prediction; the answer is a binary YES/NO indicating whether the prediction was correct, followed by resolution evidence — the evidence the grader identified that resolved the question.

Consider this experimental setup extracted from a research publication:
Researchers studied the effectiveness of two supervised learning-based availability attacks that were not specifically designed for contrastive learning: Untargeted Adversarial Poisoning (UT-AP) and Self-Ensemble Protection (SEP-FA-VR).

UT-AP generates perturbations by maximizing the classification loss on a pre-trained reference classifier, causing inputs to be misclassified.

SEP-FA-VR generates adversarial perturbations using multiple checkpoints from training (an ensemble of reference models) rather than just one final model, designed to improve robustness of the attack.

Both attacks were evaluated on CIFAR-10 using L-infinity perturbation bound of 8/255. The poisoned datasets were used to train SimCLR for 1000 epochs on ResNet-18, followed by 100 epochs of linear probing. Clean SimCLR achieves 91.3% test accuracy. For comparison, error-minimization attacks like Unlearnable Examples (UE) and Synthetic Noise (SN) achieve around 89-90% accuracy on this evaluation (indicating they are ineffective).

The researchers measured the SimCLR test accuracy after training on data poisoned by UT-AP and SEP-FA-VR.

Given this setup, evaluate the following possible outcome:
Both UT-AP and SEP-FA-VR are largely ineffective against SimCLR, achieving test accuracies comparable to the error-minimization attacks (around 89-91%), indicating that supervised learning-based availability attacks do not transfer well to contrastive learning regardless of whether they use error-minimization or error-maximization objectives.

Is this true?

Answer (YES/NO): NO